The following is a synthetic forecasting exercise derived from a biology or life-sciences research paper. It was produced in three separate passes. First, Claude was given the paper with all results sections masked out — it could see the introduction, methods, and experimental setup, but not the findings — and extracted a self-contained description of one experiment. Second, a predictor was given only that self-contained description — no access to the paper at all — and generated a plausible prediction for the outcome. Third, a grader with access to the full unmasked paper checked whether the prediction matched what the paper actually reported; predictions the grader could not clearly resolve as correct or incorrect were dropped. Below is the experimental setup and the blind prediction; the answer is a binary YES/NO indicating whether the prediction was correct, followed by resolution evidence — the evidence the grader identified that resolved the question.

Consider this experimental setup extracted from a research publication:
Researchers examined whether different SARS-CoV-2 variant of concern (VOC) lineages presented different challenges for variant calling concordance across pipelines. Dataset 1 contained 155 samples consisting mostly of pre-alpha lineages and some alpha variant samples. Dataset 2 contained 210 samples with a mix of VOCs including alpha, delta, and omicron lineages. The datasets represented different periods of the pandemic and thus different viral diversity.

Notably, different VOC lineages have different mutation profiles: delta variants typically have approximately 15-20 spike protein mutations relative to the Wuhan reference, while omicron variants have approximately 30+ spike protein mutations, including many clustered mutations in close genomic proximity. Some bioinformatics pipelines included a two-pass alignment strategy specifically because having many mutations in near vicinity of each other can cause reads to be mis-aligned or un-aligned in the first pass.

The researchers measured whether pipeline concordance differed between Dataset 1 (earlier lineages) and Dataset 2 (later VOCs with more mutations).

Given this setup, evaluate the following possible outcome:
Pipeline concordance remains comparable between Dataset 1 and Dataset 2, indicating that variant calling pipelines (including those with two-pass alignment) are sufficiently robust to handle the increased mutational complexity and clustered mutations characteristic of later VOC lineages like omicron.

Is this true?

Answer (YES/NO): YES